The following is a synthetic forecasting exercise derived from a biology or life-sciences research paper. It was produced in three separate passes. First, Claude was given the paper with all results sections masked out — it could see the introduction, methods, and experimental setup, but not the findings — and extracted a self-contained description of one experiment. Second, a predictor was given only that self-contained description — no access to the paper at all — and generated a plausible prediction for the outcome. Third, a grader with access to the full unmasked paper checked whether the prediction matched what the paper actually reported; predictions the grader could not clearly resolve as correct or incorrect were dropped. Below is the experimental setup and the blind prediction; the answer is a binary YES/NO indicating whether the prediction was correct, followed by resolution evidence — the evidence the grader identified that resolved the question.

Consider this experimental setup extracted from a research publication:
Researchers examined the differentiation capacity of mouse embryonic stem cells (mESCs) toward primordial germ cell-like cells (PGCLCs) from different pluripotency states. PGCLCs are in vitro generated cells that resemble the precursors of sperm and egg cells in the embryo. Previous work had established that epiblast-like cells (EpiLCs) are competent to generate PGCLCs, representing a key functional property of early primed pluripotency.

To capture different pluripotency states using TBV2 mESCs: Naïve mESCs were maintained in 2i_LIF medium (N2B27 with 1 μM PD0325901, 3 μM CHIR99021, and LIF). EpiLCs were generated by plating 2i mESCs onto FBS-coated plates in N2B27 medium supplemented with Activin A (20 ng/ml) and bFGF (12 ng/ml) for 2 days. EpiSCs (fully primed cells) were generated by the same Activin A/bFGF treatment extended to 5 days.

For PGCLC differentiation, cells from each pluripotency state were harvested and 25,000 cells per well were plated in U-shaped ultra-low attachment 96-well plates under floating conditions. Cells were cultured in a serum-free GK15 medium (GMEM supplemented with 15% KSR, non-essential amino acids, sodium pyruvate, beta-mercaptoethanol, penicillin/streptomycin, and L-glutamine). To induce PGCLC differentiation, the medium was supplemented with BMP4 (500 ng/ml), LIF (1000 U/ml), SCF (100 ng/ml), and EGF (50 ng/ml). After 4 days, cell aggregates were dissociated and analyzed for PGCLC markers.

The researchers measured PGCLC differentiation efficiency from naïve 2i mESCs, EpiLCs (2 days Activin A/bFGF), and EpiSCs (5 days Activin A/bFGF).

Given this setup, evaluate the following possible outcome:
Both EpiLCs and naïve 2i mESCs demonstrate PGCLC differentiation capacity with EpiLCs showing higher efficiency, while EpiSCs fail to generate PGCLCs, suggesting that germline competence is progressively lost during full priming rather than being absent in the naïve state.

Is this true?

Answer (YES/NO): NO